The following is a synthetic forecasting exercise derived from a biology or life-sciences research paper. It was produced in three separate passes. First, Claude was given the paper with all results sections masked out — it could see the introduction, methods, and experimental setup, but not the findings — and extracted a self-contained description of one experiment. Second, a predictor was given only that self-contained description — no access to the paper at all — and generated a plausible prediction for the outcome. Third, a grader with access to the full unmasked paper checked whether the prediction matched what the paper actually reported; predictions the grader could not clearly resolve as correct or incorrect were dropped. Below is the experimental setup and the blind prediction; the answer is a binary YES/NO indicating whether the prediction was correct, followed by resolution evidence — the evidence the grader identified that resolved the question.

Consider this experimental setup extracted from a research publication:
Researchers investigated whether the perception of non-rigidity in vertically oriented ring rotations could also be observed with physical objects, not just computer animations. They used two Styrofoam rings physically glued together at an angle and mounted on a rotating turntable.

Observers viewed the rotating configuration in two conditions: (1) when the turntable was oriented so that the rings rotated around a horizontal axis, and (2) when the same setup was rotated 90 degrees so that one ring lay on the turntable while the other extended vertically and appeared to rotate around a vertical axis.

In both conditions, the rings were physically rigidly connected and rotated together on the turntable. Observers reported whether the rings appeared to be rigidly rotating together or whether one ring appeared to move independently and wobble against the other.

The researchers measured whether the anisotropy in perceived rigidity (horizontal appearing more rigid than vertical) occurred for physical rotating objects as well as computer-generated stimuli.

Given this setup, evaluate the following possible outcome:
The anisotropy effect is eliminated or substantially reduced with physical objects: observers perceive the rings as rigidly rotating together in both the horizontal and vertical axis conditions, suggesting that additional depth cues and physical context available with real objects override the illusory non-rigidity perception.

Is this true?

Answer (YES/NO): NO